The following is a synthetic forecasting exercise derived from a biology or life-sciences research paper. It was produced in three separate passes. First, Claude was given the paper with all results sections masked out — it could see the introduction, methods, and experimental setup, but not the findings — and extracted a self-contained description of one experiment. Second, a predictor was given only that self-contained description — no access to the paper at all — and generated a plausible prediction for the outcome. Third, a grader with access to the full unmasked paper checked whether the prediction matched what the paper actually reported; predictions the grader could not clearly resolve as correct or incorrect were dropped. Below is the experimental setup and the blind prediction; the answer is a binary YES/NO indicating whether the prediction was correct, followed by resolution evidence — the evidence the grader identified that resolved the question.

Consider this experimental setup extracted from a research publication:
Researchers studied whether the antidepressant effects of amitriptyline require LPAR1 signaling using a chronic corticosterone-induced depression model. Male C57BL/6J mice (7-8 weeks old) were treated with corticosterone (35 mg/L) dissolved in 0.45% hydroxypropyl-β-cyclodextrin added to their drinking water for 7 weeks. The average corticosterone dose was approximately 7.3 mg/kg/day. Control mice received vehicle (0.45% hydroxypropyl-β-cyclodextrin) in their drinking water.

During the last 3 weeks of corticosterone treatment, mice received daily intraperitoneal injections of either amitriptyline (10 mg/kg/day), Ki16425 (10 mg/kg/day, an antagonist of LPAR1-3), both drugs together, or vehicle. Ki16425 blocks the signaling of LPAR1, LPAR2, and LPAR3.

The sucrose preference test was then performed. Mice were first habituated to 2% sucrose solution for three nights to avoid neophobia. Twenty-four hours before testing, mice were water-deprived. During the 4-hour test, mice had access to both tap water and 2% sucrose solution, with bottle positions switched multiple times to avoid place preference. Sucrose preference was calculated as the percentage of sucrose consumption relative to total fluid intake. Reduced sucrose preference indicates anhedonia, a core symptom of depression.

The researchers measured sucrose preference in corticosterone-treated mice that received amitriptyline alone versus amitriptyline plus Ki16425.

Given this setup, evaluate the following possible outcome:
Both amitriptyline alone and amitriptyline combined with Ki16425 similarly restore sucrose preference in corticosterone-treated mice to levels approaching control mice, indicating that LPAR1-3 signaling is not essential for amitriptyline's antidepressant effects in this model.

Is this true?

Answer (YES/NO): NO